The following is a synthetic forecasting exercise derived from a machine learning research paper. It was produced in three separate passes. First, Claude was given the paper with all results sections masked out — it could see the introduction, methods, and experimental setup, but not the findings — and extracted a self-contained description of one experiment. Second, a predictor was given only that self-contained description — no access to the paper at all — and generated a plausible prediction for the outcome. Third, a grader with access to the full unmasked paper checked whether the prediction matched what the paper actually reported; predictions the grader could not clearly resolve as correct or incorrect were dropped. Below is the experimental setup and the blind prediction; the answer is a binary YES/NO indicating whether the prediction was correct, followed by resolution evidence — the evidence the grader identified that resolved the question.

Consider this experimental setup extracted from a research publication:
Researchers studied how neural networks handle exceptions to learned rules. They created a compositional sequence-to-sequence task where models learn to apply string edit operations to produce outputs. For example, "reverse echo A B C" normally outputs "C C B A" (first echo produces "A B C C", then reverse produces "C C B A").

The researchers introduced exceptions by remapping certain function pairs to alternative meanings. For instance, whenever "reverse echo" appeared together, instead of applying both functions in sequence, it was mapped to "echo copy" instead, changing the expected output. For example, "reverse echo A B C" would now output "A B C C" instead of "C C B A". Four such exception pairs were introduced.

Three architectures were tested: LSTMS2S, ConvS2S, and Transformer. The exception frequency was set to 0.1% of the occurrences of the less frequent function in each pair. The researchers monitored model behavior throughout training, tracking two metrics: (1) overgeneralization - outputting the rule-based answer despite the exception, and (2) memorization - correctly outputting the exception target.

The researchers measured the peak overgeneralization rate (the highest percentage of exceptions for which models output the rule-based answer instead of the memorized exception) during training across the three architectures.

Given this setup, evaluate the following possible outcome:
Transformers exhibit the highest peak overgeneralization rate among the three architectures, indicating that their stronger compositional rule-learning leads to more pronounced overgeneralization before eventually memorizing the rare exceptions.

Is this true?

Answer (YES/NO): YES